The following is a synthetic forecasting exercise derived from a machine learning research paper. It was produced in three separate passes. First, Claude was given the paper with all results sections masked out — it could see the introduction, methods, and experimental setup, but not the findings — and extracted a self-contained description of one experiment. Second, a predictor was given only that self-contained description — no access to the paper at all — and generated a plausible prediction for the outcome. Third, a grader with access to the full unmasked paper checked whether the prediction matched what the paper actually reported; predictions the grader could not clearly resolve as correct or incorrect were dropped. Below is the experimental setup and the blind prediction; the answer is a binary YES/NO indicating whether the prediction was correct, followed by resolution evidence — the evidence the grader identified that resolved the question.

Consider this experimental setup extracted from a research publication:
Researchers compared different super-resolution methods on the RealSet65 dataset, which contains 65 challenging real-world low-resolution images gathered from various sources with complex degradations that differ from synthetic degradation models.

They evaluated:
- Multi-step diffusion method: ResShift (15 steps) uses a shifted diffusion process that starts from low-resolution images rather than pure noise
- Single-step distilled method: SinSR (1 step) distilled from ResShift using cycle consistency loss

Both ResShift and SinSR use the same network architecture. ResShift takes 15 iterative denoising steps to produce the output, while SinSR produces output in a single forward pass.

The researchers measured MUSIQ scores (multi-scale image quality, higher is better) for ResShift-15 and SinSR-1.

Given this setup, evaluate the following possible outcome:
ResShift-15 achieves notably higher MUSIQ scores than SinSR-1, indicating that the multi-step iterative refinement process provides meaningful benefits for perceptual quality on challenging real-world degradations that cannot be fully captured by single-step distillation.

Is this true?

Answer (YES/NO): NO